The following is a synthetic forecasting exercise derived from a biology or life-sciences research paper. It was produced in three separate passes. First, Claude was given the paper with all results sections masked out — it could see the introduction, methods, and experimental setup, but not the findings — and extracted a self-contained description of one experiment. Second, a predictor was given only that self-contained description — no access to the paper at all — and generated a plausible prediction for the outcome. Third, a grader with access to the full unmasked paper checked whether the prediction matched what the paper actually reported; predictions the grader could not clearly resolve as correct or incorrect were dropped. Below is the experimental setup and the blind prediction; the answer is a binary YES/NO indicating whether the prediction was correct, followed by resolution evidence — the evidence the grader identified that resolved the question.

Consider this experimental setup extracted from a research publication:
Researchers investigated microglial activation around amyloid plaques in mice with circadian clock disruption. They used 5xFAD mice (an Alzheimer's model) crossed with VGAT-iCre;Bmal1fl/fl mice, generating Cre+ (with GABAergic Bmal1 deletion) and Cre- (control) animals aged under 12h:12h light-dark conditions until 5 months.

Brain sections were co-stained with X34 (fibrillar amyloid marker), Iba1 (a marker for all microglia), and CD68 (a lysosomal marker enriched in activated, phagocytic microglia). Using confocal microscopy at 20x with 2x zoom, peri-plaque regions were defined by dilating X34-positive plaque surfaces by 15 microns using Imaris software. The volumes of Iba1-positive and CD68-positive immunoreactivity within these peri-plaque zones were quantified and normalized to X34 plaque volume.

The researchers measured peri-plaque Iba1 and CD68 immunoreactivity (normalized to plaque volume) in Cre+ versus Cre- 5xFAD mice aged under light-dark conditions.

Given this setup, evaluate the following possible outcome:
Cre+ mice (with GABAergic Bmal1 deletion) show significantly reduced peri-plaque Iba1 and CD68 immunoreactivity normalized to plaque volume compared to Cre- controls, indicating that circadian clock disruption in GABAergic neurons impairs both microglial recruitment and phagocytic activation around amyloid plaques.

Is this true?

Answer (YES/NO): NO